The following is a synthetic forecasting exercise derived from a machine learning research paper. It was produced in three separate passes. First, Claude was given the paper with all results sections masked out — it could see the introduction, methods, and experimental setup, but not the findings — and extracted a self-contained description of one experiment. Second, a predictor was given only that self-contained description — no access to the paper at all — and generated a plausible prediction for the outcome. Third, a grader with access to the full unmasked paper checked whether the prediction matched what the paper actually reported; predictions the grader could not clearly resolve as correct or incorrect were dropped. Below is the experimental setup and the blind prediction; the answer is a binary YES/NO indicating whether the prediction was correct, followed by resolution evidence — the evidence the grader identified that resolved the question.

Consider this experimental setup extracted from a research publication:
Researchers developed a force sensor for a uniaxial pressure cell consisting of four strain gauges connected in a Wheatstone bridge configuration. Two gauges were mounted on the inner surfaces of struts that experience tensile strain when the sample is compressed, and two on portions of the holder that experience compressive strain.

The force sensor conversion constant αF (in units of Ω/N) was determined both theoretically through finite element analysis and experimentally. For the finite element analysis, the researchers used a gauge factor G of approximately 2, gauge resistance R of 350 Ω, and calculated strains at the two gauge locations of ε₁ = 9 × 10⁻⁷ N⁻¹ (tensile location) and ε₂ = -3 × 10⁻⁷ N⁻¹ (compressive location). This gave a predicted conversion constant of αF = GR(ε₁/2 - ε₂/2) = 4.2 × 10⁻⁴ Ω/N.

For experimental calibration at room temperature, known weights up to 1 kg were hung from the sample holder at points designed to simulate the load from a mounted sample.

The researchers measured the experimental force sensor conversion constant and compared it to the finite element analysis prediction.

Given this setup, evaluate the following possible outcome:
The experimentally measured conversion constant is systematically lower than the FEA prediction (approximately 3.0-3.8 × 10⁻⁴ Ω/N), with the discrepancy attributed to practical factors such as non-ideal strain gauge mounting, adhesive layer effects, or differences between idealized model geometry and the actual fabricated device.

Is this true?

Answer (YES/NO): NO